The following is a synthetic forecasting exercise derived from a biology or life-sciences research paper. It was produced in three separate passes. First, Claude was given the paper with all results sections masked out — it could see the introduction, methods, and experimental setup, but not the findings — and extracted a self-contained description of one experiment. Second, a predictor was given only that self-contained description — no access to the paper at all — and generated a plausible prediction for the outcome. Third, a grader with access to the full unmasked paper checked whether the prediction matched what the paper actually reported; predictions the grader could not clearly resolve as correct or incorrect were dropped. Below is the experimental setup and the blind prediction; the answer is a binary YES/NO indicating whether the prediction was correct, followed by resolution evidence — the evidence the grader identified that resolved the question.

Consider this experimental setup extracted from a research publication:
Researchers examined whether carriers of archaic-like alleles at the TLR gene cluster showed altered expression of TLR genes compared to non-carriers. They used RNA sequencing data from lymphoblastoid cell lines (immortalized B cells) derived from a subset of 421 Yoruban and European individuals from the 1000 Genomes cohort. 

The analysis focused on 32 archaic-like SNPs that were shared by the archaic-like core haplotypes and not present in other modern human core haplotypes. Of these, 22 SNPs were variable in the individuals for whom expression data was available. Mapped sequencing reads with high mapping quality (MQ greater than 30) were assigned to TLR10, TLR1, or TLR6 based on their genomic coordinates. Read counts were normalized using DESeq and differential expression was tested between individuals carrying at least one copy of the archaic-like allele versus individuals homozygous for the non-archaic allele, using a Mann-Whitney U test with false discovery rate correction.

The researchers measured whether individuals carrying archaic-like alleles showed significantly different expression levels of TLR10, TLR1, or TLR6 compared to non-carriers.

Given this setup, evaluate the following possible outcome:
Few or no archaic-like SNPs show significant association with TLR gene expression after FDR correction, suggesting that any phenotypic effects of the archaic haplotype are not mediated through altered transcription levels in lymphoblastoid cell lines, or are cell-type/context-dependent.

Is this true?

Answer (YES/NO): NO